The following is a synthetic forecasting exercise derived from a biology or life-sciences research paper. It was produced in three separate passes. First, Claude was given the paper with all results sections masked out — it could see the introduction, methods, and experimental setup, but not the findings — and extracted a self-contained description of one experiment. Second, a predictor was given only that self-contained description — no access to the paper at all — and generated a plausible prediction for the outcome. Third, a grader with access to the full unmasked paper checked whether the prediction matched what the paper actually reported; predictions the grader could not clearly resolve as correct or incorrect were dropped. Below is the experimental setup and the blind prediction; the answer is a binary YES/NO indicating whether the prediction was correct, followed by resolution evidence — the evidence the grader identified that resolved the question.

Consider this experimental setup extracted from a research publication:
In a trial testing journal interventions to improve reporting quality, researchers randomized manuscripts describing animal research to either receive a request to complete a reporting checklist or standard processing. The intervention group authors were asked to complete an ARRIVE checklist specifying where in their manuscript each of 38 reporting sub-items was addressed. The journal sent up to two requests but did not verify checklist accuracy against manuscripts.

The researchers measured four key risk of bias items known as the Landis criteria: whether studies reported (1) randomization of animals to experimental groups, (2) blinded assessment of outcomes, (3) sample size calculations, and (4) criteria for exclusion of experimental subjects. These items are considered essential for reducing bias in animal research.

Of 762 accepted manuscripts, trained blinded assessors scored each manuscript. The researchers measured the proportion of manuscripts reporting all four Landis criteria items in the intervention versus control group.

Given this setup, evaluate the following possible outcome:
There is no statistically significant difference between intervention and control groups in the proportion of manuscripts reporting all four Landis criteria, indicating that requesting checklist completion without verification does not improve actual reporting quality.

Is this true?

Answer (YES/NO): YES